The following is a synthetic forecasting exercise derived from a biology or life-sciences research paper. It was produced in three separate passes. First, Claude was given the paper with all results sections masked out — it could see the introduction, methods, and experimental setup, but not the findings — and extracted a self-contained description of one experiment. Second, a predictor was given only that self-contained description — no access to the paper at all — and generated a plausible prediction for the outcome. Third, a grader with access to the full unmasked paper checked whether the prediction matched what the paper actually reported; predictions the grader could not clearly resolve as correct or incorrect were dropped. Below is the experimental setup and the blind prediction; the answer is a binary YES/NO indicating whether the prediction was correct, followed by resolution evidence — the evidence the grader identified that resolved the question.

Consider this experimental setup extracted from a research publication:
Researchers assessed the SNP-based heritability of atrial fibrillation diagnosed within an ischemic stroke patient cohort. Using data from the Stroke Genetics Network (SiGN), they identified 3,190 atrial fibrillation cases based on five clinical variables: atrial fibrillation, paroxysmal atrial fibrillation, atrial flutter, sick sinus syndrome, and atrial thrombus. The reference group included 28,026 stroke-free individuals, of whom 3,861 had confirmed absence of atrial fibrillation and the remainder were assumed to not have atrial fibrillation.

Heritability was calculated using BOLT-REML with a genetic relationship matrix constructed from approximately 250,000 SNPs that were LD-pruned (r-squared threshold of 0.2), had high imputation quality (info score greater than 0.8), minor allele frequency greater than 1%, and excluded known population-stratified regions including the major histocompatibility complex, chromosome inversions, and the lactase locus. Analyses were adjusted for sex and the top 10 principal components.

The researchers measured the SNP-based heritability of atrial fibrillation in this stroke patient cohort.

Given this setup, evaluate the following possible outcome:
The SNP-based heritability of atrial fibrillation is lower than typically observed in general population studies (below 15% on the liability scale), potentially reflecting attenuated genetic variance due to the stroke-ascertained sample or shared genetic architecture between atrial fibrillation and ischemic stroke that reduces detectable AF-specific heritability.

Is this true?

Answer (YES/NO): NO